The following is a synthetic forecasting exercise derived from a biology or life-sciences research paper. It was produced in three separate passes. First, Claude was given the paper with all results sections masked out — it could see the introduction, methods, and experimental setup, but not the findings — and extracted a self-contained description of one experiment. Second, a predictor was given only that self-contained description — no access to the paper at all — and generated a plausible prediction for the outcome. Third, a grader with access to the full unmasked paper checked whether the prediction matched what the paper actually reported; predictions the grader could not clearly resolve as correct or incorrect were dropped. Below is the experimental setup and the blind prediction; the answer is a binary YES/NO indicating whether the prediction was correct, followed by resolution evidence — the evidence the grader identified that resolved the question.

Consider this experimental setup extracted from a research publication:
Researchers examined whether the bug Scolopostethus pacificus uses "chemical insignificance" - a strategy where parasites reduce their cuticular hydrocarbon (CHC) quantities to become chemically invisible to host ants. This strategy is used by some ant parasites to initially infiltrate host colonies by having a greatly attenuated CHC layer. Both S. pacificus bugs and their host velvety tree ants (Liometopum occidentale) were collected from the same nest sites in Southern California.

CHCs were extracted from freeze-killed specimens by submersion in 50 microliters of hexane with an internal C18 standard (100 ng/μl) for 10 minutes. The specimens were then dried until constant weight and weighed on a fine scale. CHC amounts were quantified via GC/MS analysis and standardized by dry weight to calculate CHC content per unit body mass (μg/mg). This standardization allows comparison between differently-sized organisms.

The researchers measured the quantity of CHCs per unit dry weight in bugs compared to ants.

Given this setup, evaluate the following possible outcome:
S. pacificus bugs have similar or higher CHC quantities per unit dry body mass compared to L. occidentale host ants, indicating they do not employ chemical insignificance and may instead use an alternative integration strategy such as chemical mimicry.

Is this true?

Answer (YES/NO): NO